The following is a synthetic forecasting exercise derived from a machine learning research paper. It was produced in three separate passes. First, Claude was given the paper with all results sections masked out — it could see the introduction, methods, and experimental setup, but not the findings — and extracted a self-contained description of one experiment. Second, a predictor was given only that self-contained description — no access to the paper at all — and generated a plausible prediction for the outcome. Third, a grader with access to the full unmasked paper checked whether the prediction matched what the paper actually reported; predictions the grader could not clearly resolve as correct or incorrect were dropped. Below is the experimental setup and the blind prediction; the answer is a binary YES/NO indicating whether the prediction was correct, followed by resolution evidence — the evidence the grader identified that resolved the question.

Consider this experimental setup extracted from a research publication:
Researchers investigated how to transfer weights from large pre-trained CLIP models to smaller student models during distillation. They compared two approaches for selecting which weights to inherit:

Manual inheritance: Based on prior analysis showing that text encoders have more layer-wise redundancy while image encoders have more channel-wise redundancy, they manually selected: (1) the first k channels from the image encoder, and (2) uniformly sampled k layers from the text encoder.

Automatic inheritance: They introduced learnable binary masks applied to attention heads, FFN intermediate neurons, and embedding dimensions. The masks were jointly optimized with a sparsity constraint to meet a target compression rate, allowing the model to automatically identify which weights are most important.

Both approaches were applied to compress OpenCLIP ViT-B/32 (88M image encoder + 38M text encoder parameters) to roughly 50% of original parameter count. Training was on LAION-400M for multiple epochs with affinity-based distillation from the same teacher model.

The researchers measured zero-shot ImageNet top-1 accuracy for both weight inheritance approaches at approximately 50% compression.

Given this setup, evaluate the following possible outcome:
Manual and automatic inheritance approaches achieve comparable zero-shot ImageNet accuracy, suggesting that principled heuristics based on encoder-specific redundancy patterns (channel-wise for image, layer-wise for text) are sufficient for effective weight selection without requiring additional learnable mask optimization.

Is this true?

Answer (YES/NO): NO